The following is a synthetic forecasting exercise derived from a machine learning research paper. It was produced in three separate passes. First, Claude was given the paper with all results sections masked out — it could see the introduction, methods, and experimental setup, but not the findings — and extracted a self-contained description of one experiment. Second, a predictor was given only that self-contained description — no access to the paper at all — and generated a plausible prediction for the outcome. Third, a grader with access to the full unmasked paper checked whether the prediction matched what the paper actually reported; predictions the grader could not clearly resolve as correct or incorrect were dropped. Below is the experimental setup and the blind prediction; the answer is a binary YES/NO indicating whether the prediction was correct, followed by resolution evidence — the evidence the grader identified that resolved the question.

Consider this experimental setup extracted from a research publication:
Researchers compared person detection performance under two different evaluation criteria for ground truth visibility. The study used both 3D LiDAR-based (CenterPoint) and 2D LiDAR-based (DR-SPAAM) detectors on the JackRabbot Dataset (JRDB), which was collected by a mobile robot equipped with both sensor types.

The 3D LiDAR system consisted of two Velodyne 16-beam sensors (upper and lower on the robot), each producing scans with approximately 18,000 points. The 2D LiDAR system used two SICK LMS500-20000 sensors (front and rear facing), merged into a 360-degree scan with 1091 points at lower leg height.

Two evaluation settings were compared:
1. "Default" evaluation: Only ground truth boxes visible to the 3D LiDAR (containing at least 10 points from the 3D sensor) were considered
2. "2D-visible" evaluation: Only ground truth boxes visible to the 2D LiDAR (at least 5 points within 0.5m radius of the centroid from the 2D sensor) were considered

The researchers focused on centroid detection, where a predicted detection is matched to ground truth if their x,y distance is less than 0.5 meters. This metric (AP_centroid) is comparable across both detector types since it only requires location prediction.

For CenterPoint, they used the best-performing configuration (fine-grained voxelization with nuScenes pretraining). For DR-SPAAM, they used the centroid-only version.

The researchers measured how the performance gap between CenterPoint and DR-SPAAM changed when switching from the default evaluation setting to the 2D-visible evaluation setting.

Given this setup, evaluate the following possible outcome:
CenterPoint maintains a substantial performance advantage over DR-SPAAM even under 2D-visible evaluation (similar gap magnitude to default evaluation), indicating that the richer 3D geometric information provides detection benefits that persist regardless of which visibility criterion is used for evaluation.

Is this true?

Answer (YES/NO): NO